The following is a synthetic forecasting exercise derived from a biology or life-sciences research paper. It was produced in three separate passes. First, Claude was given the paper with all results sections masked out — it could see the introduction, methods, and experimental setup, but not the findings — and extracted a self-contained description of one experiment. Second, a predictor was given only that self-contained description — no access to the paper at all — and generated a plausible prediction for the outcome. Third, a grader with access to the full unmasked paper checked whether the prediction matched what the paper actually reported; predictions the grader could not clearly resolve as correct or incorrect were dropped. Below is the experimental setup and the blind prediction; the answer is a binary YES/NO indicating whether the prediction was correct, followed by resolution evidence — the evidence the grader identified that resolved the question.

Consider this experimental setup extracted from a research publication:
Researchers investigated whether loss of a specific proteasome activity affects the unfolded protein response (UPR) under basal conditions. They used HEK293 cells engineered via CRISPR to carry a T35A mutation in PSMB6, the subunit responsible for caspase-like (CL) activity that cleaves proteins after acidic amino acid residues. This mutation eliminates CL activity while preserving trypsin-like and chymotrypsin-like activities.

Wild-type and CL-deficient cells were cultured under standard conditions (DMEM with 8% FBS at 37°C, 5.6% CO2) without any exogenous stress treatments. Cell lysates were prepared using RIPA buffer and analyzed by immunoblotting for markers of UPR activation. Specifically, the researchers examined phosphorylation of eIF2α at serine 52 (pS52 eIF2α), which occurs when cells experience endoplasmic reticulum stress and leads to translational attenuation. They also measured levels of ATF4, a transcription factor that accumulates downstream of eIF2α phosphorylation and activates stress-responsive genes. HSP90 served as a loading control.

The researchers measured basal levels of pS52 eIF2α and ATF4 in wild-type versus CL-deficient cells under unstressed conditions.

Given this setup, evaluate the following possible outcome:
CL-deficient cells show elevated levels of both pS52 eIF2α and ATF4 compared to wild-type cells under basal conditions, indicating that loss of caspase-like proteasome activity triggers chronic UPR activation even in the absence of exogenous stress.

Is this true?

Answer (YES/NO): YES